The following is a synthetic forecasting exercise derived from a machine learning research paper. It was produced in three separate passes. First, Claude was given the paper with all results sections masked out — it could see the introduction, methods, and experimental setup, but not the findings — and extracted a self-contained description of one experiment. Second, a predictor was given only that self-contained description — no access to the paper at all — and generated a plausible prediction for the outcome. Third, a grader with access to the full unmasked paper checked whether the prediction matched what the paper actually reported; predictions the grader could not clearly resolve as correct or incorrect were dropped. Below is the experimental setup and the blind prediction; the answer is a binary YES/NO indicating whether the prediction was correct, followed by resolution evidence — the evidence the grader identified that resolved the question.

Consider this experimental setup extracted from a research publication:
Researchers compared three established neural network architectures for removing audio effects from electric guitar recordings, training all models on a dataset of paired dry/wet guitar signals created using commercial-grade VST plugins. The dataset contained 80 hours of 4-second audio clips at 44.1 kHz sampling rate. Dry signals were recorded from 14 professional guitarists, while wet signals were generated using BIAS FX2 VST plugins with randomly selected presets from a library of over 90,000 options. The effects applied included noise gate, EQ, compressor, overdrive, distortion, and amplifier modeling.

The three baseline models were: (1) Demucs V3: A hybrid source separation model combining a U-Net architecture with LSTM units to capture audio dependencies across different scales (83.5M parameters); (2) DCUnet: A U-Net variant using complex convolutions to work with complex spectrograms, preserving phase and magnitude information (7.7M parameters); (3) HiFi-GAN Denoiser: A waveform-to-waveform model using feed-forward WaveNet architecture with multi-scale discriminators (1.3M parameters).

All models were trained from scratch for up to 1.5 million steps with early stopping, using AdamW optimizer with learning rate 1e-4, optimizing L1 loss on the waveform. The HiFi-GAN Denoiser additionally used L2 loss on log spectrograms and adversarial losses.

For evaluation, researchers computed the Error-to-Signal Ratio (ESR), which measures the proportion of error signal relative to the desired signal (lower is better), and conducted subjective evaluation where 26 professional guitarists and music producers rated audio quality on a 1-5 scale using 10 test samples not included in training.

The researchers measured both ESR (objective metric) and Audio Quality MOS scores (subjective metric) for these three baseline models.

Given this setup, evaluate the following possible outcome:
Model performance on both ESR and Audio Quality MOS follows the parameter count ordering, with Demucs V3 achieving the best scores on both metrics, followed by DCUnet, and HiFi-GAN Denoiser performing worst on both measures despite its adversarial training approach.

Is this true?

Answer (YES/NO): NO